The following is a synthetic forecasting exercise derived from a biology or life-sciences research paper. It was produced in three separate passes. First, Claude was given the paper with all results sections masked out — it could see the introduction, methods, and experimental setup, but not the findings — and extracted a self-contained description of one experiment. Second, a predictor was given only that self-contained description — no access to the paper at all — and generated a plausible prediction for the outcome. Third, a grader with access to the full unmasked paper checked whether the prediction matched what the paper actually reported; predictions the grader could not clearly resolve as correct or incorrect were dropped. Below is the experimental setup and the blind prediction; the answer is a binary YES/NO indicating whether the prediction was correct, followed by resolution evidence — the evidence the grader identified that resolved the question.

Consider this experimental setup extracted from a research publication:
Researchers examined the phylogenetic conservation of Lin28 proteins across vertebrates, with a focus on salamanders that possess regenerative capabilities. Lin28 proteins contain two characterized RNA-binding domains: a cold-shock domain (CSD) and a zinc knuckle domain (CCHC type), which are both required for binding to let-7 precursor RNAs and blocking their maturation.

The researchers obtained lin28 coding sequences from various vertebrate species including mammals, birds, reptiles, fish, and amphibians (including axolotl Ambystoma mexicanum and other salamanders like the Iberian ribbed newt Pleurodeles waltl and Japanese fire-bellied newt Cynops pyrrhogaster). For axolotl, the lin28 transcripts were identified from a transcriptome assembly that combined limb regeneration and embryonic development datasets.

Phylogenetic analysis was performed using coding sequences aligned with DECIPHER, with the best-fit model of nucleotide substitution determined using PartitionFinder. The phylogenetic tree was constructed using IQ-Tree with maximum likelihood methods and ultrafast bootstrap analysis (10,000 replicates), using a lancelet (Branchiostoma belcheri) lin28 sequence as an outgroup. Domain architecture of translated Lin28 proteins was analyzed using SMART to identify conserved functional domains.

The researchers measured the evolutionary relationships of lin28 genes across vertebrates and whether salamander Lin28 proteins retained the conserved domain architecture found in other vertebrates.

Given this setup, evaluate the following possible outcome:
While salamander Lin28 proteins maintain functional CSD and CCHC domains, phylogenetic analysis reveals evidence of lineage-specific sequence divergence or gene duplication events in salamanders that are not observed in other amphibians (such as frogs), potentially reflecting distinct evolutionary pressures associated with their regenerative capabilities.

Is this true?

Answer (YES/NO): NO